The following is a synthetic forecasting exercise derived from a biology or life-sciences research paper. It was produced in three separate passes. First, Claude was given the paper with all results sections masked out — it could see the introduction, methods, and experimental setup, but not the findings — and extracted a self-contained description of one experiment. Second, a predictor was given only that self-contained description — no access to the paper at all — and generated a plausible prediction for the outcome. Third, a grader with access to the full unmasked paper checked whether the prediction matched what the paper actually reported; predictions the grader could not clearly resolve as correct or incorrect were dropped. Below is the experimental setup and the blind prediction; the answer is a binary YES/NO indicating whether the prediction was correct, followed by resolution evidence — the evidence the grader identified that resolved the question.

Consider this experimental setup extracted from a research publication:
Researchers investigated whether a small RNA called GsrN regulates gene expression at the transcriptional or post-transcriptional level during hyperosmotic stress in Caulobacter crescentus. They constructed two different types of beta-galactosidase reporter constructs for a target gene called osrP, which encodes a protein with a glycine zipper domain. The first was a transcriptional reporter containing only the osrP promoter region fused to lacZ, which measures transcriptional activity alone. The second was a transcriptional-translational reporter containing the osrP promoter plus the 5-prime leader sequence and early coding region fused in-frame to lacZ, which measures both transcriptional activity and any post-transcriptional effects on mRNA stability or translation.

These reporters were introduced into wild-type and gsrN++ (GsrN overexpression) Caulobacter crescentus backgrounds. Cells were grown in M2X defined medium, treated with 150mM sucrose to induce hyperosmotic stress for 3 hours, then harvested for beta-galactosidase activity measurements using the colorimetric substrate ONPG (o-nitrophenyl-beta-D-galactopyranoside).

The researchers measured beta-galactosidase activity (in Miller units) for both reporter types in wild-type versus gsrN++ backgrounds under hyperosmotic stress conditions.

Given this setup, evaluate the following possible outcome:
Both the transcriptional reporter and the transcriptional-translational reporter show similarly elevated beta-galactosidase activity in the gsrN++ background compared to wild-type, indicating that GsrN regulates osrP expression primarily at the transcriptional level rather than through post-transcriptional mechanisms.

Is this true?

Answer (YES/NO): NO